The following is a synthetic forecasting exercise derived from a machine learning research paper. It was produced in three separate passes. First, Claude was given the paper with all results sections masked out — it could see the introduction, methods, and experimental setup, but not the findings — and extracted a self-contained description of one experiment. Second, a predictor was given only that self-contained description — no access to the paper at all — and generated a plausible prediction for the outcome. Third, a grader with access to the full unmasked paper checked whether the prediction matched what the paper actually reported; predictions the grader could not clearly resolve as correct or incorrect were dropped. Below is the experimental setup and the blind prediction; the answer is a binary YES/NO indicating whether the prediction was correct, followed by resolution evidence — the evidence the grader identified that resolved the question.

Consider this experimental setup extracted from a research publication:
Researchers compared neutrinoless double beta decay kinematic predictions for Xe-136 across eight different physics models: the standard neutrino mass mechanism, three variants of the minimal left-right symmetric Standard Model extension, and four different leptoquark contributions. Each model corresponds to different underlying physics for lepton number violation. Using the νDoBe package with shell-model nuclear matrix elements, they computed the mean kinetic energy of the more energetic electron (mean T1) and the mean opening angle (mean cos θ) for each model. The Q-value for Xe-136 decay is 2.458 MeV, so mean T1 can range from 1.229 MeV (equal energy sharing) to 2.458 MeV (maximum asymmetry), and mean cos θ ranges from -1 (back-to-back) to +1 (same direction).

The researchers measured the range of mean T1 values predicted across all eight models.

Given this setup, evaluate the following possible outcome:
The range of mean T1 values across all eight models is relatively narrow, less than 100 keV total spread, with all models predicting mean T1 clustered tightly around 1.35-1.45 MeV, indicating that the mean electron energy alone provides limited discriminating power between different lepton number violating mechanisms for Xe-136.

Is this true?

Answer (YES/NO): NO